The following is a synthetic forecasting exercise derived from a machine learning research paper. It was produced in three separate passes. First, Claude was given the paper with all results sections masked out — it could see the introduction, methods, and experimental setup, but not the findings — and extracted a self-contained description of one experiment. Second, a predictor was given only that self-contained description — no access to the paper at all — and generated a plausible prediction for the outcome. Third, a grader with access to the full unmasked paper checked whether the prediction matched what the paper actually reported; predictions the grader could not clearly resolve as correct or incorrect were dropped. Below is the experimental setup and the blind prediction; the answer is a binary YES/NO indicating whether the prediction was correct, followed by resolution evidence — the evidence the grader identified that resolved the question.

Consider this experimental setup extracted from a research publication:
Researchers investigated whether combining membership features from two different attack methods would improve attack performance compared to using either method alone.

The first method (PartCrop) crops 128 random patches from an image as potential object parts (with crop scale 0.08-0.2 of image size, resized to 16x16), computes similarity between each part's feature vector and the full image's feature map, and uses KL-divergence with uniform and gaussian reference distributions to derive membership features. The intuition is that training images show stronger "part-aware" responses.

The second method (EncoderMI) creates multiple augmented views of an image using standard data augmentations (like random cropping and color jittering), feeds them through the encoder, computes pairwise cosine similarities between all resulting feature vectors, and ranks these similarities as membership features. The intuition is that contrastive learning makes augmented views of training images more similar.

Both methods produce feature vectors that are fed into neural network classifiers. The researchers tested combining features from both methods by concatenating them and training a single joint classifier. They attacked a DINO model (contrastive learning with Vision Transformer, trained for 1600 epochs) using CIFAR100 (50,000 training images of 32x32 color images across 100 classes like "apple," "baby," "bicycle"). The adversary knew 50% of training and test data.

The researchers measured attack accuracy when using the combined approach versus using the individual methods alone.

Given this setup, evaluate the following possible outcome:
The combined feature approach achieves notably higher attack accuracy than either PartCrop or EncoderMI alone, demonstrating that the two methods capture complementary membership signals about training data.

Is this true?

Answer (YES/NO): YES